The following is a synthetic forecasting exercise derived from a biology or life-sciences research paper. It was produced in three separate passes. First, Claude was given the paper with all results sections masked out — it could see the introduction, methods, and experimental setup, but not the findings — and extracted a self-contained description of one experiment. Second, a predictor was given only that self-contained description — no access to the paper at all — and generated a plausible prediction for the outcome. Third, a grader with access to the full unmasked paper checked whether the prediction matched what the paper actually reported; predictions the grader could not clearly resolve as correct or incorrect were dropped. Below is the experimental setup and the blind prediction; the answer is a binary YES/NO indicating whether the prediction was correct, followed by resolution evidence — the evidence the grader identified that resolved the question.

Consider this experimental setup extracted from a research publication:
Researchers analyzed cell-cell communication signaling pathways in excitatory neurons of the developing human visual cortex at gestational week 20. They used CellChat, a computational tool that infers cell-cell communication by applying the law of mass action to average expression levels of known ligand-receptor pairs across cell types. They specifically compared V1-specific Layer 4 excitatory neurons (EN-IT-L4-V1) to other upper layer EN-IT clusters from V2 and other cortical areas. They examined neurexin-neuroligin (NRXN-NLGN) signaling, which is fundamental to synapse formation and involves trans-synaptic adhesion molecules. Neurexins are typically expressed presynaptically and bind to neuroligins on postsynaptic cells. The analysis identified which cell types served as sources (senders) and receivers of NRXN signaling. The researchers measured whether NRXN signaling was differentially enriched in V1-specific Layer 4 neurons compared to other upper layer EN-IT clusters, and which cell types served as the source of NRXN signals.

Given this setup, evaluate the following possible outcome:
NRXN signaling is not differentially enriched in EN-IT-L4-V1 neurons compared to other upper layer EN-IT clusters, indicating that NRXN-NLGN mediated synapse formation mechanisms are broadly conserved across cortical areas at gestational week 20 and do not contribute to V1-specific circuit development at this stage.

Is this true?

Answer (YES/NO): NO